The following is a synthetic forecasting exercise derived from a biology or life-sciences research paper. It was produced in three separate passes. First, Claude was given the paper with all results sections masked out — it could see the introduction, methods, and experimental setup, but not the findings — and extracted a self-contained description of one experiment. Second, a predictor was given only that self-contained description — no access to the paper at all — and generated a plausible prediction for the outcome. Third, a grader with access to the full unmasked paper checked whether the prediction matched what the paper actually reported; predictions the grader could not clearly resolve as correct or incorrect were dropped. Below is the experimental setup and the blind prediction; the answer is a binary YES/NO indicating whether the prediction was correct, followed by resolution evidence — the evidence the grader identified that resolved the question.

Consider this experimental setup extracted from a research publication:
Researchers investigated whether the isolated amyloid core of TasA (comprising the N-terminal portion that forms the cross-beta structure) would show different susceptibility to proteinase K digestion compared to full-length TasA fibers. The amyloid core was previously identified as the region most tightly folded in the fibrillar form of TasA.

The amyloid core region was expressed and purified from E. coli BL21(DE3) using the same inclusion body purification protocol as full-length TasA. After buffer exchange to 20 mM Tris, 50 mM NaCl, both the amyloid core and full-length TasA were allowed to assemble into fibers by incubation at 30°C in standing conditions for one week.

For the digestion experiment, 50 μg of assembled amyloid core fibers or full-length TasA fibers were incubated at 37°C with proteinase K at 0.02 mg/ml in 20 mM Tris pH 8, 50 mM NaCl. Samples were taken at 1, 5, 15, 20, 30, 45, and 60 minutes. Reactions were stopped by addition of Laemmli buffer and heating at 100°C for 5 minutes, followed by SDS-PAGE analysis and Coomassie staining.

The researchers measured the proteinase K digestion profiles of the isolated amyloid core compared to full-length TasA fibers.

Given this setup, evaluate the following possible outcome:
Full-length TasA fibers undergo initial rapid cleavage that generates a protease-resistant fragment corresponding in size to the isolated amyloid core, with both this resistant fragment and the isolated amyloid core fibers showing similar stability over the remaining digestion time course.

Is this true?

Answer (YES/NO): YES